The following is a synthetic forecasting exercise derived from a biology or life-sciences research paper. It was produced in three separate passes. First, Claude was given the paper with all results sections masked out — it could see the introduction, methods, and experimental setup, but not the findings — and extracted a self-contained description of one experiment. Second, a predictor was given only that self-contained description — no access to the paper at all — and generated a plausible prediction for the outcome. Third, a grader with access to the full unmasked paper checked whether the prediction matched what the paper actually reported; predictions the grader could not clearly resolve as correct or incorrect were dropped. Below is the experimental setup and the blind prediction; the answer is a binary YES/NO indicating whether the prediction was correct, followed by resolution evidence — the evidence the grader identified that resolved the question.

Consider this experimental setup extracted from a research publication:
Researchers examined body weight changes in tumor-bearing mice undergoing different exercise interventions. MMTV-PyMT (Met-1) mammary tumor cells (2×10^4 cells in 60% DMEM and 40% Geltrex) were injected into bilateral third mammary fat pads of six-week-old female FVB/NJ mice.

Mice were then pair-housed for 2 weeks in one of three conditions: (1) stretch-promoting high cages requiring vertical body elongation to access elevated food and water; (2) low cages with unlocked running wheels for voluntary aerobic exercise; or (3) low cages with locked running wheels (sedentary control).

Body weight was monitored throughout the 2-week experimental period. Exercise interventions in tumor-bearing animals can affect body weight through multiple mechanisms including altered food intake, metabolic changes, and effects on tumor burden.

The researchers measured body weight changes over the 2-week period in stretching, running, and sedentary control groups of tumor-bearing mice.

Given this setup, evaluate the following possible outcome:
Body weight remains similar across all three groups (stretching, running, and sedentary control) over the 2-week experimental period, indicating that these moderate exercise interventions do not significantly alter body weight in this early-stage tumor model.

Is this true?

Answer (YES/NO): YES